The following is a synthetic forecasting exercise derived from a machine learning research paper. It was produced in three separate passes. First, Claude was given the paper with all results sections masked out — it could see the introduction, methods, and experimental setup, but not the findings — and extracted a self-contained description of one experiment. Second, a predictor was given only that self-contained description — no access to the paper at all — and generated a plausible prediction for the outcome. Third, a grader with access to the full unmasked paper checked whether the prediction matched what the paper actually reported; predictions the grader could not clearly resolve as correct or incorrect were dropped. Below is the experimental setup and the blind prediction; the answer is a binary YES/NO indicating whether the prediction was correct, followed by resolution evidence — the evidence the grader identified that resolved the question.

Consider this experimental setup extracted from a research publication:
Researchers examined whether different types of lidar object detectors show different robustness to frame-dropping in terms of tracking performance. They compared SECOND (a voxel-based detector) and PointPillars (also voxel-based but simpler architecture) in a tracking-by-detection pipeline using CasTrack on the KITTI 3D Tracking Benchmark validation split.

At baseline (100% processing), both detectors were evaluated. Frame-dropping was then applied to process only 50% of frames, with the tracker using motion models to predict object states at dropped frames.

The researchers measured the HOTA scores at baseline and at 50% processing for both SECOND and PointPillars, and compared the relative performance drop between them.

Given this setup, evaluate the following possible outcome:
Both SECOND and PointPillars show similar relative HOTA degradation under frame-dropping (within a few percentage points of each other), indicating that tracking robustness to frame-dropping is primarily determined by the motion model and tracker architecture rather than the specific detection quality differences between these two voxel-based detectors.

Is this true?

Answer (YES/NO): YES